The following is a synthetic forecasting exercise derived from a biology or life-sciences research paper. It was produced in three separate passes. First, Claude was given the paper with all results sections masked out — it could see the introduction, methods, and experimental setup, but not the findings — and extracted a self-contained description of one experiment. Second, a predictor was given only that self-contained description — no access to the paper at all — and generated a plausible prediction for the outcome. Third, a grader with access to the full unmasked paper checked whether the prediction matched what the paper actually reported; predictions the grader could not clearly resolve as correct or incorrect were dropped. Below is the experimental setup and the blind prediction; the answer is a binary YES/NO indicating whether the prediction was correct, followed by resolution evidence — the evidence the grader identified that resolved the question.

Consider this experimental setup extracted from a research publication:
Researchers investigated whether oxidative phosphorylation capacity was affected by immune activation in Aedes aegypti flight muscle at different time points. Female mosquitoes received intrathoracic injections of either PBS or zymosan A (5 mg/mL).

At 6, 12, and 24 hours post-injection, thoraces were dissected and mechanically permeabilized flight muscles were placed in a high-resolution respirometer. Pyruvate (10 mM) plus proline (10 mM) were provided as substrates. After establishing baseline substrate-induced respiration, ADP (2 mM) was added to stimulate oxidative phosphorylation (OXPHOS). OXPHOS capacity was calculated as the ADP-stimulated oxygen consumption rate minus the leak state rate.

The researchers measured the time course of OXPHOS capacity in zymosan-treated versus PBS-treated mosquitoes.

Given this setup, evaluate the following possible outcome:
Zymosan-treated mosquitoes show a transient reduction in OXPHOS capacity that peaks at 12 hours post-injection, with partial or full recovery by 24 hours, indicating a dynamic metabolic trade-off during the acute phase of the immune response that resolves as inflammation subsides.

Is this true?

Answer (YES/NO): NO